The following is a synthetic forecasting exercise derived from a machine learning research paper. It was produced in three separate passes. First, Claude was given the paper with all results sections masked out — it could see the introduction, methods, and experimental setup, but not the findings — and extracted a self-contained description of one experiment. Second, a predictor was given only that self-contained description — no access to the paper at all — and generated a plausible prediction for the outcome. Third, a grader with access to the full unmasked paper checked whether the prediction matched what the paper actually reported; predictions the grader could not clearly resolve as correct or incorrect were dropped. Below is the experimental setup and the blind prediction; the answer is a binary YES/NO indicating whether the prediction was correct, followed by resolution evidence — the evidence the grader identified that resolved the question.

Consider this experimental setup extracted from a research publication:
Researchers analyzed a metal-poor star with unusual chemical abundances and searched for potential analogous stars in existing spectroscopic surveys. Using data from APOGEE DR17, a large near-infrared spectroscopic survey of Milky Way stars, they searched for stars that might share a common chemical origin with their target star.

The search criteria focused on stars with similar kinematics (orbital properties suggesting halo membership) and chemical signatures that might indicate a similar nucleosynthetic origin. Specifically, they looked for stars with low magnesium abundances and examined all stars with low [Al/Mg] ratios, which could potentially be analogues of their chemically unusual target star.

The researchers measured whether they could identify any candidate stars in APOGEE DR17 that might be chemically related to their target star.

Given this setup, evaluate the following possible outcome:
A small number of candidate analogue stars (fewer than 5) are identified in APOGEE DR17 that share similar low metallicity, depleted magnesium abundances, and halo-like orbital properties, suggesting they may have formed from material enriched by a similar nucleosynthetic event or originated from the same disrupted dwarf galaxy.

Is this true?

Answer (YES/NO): NO